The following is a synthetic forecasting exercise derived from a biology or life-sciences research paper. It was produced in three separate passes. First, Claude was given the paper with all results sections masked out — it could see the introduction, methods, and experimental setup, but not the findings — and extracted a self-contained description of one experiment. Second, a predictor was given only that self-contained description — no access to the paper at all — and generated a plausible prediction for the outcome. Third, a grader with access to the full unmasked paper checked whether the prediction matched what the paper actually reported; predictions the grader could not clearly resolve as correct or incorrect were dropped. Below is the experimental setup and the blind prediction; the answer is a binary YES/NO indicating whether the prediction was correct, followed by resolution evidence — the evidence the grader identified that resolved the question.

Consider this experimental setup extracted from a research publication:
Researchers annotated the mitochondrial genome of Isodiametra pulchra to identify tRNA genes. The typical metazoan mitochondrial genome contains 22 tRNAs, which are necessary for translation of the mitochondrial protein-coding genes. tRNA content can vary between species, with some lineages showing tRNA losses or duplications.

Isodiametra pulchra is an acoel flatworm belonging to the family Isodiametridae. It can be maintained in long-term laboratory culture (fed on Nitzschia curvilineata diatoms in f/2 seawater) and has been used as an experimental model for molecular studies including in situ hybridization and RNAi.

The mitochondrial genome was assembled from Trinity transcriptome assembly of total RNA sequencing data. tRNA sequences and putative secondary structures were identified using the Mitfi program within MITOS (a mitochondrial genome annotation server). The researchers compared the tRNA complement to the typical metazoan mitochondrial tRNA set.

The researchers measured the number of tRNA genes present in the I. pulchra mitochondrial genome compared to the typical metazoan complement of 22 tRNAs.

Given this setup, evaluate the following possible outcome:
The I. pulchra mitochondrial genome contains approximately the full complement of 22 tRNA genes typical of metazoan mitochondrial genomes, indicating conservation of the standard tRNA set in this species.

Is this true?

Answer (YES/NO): YES